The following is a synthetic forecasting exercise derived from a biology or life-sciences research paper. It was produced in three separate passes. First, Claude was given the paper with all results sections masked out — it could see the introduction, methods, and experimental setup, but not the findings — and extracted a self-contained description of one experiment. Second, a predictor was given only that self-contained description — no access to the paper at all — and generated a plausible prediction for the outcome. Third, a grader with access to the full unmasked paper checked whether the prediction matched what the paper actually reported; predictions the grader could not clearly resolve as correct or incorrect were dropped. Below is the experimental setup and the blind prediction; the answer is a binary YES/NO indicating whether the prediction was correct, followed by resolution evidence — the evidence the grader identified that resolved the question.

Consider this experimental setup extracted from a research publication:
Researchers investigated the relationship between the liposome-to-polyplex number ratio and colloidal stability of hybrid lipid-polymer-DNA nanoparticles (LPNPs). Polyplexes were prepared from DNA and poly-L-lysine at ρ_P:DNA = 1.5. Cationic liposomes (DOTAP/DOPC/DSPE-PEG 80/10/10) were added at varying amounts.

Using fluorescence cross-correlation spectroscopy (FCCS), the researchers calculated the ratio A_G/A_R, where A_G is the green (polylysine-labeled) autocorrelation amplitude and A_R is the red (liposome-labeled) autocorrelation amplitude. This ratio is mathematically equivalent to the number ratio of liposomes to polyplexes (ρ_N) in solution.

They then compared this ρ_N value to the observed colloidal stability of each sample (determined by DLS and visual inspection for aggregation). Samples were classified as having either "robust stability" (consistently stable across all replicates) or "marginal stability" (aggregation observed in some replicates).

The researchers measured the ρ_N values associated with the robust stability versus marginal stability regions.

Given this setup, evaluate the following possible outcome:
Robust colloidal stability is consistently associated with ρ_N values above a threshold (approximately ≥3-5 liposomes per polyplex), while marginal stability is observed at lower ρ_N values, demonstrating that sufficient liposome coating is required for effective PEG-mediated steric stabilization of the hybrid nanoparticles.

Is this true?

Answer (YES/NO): NO